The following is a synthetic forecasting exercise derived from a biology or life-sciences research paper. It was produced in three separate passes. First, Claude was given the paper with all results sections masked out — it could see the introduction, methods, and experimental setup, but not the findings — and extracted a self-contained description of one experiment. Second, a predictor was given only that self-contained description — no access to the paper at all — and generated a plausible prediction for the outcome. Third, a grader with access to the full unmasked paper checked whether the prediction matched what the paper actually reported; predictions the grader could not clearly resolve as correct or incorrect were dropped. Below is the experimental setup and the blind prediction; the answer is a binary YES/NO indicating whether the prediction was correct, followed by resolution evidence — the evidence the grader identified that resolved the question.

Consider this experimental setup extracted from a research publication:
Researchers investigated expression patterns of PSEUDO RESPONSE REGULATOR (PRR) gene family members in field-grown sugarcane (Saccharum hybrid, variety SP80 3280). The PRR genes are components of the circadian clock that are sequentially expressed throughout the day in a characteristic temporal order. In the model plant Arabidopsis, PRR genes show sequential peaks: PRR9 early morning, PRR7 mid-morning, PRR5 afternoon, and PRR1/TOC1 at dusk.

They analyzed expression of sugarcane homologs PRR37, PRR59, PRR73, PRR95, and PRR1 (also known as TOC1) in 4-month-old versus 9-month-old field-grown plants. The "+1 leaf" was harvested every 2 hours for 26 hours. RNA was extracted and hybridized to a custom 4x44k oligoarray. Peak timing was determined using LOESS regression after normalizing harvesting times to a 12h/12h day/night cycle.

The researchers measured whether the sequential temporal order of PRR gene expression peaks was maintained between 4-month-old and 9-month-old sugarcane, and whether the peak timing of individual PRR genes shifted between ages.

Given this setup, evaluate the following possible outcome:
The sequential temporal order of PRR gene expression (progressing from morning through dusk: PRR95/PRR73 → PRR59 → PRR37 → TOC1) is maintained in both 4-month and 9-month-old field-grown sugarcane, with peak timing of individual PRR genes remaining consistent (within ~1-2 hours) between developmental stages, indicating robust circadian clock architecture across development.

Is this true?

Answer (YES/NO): NO